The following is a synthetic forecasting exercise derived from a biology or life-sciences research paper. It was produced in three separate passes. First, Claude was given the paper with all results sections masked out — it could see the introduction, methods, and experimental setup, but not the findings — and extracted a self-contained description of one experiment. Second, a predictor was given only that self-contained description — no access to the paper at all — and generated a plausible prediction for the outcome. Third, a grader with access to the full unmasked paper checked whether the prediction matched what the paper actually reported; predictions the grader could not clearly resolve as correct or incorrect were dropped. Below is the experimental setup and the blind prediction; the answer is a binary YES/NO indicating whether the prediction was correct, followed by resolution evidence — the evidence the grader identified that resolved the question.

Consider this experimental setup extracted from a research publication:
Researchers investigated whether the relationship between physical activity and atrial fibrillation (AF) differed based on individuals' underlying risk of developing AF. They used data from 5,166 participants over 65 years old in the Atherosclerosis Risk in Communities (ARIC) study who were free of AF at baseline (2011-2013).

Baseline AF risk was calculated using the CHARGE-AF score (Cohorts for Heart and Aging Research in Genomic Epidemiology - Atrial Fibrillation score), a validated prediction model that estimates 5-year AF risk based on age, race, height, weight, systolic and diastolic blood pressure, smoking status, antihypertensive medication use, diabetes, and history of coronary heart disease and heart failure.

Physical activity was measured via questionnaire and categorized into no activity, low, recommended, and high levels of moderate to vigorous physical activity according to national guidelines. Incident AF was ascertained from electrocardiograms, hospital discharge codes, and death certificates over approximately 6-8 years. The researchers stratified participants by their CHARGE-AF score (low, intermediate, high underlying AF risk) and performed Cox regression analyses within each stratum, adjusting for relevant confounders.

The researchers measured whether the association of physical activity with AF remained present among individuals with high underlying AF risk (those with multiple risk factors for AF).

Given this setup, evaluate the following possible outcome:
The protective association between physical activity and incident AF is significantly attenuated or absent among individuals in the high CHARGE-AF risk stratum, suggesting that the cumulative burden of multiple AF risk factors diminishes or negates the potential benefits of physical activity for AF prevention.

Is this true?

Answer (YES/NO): NO